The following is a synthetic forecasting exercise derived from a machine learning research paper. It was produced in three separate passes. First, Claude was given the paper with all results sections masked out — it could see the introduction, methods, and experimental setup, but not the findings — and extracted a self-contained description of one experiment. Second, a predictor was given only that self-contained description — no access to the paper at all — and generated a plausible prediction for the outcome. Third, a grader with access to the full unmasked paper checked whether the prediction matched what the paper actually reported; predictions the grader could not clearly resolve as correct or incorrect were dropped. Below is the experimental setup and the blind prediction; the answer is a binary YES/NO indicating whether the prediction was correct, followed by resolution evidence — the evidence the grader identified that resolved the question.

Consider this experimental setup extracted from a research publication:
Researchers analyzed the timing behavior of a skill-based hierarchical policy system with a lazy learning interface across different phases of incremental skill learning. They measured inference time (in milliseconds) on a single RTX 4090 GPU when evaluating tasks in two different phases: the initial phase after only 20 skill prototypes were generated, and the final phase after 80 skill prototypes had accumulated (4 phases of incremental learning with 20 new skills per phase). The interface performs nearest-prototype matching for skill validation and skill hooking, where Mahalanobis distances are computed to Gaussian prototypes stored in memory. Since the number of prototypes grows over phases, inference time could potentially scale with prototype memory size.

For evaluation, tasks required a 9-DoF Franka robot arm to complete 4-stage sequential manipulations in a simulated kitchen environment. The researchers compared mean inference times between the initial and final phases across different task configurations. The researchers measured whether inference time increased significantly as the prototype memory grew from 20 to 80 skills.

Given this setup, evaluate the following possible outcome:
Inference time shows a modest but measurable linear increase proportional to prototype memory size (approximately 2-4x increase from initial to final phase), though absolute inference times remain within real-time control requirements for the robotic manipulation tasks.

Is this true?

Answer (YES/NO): NO